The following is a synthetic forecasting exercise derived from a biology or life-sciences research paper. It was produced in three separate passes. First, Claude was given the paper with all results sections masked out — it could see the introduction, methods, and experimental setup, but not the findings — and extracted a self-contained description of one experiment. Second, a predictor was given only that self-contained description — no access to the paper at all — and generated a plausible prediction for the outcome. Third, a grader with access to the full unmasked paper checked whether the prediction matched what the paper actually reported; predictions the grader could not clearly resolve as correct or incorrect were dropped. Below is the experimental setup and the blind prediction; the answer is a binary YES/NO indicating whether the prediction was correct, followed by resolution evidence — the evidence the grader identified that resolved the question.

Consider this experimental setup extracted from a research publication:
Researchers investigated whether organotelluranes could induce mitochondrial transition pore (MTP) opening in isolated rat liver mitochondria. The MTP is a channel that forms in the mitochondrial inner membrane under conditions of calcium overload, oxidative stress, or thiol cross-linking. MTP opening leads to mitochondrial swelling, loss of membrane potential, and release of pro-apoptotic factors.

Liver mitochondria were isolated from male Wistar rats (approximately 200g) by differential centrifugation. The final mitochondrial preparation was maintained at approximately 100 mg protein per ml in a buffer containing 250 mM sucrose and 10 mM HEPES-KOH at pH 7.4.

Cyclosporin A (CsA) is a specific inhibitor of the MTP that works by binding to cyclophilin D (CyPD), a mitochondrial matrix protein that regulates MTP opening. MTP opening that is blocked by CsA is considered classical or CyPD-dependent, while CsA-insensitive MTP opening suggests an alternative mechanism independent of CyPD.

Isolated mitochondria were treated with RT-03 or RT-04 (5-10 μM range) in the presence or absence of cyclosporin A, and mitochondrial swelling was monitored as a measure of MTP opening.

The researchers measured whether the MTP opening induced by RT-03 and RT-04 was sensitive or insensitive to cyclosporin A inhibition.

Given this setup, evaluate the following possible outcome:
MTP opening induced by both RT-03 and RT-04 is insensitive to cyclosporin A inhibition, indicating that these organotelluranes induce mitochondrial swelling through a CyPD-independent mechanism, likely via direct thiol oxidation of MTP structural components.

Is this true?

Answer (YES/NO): NO